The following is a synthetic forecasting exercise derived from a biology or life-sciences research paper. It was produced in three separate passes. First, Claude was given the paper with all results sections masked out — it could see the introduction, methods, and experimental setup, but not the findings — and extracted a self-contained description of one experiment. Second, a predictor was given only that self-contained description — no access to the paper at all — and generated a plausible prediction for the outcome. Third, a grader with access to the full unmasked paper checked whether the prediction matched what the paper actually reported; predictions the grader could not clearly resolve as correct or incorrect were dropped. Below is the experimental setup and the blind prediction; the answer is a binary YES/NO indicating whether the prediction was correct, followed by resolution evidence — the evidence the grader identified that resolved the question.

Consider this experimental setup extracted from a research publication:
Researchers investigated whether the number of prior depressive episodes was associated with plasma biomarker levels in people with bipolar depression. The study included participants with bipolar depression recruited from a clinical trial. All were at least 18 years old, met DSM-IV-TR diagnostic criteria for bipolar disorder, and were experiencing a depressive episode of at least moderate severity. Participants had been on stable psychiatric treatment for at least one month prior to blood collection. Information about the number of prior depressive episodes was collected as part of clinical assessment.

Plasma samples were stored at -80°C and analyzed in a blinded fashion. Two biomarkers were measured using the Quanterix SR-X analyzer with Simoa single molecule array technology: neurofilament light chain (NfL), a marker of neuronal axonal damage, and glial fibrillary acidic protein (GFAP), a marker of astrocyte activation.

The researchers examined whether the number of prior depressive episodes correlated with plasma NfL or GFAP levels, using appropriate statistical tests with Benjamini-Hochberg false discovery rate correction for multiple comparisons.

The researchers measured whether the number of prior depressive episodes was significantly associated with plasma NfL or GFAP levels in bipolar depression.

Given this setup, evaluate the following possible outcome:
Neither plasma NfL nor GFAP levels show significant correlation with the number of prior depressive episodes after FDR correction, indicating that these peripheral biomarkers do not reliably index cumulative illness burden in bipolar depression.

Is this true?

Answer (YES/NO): YES